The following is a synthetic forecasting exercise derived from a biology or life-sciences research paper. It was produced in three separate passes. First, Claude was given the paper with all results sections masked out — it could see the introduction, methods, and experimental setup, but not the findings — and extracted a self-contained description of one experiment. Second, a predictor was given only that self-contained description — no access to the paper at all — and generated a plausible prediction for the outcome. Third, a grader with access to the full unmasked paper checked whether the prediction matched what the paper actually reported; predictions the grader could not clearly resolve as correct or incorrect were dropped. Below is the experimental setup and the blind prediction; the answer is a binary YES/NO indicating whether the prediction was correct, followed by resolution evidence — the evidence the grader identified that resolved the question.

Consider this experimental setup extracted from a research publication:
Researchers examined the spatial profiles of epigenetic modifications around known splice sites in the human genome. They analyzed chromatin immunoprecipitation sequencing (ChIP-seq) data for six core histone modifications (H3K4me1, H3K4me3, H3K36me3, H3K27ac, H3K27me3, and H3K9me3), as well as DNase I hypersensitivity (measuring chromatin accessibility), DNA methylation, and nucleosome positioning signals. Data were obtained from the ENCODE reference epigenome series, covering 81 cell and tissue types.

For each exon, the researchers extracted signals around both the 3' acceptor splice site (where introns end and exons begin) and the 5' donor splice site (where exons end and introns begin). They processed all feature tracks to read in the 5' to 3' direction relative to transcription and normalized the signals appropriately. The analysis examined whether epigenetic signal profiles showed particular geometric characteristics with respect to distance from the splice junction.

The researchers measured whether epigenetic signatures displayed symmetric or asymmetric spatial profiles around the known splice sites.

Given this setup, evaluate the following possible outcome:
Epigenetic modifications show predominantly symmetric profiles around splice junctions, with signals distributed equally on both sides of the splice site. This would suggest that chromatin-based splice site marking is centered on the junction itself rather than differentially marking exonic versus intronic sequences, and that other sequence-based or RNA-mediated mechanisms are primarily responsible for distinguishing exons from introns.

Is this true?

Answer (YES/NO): NO